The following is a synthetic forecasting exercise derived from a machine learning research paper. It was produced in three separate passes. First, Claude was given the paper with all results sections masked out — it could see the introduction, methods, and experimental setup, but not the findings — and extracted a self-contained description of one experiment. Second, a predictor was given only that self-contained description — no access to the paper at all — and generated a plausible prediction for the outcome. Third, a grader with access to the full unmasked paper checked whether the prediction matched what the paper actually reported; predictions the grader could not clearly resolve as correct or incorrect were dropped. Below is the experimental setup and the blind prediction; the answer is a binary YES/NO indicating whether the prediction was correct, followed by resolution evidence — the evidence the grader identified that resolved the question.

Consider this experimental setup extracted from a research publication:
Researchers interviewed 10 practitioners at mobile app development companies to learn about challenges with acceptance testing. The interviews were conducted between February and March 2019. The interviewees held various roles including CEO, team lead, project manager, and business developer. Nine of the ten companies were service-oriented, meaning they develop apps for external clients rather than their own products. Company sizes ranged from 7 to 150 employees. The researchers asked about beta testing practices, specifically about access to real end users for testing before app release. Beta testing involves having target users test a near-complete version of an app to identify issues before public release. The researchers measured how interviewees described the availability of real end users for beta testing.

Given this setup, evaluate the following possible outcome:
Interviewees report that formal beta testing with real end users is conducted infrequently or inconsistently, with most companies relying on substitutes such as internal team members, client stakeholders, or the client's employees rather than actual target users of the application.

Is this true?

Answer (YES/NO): NO